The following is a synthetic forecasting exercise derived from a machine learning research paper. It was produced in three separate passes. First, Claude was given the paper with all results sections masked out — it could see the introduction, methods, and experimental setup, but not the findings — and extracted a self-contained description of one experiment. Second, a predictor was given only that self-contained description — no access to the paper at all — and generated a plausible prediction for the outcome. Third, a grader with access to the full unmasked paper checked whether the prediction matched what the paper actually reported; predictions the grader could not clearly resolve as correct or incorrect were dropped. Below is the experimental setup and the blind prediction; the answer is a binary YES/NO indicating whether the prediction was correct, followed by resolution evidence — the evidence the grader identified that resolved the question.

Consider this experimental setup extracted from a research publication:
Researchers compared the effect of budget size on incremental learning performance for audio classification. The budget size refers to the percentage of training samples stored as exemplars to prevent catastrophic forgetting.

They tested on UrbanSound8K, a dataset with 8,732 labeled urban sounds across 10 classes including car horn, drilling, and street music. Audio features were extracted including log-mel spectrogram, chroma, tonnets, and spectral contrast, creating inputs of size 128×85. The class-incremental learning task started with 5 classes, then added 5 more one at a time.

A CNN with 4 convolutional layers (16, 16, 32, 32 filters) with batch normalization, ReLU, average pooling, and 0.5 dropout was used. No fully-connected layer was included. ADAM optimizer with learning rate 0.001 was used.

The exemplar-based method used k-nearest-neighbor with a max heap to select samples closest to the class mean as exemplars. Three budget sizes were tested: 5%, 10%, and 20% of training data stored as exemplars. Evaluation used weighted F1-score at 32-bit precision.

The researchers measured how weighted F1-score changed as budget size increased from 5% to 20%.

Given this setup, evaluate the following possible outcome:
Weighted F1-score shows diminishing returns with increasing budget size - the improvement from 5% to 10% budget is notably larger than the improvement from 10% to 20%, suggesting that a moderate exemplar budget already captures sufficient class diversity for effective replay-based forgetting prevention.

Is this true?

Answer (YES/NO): YES